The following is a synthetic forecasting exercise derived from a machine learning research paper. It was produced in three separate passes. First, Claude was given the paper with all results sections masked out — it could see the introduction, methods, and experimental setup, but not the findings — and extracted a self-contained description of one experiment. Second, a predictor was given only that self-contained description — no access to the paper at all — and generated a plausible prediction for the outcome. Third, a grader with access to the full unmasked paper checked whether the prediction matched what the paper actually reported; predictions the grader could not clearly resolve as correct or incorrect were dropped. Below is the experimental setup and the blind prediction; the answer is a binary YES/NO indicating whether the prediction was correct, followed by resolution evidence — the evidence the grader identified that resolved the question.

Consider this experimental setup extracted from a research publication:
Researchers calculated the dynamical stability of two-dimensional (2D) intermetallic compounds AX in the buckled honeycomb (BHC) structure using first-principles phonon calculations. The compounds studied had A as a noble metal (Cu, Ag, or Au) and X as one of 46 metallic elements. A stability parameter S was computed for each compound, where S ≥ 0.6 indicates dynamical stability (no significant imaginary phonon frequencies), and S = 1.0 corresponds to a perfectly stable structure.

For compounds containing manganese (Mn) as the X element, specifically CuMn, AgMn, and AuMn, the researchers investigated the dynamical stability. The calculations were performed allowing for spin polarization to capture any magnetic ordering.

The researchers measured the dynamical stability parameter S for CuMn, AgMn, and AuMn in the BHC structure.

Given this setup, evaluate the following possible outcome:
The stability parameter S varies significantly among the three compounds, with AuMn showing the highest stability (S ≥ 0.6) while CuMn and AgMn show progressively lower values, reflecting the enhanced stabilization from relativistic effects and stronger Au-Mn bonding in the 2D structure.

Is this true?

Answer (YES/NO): NO